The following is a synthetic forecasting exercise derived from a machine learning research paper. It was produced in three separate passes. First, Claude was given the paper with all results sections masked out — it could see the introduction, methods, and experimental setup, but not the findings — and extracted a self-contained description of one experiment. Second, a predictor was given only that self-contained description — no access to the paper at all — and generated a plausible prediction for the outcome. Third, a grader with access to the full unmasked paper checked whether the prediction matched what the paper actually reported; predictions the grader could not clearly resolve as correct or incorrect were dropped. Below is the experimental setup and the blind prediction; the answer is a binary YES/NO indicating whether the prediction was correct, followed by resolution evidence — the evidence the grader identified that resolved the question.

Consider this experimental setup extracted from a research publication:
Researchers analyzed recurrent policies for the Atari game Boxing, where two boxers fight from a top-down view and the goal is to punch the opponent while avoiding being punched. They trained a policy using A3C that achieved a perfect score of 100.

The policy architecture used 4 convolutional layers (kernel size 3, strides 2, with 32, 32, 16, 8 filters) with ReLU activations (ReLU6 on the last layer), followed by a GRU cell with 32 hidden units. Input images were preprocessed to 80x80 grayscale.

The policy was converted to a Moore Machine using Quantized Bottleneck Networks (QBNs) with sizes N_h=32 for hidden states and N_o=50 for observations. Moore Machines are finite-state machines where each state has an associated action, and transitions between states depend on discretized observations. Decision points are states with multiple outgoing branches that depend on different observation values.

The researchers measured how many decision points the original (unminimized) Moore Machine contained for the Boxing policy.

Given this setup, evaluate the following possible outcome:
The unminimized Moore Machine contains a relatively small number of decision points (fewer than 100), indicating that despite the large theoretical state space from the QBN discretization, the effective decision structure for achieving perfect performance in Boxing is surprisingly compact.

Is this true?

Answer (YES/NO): NO